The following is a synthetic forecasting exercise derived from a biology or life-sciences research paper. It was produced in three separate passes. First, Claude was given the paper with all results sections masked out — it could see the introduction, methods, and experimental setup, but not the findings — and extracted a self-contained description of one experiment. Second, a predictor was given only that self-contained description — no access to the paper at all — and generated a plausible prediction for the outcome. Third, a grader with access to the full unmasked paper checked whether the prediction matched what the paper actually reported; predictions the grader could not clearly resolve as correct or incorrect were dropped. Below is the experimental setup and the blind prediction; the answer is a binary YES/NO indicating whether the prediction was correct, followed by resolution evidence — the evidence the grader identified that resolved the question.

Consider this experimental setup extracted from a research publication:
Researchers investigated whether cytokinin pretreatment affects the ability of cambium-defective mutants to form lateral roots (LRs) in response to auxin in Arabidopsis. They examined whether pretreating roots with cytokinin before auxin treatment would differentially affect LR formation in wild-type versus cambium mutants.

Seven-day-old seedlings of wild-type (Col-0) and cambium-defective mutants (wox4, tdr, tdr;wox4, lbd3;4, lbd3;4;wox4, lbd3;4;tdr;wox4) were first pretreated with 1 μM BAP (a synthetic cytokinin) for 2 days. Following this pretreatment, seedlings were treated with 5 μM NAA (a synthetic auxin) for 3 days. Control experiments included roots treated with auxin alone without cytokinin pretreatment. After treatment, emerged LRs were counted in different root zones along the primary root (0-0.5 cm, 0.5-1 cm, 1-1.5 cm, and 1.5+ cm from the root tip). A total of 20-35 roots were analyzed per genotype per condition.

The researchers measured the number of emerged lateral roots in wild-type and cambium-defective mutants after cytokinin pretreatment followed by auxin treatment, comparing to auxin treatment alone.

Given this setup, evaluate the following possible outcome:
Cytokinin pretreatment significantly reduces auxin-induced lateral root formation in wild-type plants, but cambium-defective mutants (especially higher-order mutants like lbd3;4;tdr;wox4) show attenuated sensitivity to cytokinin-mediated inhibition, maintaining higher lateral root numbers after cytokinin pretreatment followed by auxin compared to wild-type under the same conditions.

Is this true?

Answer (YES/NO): YES